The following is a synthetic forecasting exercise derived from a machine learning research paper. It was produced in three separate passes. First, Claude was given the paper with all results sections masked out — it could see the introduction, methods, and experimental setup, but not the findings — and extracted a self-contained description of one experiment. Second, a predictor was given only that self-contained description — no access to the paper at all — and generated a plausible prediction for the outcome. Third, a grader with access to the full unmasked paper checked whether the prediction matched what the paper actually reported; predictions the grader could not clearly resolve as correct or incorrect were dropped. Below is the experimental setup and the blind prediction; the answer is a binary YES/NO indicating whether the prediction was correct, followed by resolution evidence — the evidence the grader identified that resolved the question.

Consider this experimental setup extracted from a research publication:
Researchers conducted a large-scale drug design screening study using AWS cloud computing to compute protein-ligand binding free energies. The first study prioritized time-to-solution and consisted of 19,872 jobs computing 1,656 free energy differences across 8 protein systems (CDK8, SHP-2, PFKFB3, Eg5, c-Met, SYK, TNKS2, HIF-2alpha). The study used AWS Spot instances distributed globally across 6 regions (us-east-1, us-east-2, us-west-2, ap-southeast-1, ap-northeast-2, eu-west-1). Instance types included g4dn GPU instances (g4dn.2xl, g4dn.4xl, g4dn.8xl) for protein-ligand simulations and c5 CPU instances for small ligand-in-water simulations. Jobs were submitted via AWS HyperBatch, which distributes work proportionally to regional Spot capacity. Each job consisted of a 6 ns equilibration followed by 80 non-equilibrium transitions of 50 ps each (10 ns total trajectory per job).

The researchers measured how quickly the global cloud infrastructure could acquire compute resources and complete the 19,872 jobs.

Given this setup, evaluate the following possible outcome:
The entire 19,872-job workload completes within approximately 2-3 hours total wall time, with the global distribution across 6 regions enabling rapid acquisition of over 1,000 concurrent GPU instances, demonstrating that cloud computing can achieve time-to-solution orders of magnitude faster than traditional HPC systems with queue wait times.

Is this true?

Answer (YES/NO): NO